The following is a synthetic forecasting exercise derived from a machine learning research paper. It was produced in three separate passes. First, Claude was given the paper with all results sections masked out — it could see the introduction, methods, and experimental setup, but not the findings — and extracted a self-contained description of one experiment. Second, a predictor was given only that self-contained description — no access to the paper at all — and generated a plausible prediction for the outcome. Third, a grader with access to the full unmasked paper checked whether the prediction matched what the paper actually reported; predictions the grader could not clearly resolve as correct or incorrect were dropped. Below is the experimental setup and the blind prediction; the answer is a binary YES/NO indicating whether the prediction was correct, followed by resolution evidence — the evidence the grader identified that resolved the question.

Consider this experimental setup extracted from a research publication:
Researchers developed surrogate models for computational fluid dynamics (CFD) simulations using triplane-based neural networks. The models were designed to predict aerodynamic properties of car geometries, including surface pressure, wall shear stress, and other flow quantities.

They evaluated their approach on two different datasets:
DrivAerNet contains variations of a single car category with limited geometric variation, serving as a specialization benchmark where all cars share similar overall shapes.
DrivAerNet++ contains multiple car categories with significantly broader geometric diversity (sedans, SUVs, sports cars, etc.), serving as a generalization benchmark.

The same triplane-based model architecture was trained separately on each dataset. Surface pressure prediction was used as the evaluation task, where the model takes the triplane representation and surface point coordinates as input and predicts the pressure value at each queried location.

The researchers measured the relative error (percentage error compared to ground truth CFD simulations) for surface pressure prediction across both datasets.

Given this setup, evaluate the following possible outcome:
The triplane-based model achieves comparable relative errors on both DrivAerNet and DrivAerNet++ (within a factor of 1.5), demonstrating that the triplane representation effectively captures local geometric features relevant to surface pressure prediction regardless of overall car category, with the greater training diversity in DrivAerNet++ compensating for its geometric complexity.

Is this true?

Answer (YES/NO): YES